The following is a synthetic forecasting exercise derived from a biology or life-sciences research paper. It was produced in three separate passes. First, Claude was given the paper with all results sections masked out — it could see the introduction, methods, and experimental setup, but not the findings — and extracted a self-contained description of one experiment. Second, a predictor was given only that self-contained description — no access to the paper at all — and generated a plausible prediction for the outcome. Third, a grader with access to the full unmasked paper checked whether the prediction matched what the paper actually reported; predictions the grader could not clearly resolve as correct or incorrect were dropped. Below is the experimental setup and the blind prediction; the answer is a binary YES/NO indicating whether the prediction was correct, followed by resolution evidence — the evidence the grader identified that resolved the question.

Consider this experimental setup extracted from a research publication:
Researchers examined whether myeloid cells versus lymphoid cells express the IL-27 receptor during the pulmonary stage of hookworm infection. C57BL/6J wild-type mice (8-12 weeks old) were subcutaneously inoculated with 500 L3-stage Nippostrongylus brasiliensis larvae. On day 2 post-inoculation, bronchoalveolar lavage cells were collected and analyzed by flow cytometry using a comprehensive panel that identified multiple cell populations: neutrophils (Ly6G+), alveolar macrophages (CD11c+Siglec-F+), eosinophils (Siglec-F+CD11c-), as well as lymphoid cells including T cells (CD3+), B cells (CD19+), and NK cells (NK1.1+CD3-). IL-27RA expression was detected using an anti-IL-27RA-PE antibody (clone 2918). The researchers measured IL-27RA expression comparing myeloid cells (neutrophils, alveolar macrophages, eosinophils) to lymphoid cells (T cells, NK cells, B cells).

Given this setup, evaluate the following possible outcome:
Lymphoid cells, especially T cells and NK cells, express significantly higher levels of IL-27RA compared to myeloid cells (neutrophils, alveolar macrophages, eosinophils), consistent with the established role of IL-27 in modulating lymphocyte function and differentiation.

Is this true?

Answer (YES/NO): YES